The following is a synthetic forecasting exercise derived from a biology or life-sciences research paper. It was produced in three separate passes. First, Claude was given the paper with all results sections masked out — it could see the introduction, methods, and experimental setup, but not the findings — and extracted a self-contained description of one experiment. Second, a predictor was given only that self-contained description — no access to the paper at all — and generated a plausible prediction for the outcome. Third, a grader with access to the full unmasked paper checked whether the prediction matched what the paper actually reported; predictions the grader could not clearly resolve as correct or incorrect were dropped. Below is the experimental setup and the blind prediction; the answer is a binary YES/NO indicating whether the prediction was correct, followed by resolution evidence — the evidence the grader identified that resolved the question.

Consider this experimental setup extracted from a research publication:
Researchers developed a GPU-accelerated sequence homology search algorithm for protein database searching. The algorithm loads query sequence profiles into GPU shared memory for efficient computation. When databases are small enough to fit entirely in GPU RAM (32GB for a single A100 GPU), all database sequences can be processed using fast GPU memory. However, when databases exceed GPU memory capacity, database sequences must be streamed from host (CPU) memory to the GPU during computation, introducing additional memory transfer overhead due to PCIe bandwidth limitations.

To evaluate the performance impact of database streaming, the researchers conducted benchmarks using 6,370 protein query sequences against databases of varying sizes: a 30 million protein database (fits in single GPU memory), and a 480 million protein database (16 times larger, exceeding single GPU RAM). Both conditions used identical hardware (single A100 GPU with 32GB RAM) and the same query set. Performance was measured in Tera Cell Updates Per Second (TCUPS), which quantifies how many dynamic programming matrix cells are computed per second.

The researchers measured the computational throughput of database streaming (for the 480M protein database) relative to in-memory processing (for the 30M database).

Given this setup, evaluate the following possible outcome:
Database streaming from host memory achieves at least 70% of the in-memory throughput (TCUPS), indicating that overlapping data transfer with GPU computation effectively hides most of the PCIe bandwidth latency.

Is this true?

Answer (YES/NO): NO